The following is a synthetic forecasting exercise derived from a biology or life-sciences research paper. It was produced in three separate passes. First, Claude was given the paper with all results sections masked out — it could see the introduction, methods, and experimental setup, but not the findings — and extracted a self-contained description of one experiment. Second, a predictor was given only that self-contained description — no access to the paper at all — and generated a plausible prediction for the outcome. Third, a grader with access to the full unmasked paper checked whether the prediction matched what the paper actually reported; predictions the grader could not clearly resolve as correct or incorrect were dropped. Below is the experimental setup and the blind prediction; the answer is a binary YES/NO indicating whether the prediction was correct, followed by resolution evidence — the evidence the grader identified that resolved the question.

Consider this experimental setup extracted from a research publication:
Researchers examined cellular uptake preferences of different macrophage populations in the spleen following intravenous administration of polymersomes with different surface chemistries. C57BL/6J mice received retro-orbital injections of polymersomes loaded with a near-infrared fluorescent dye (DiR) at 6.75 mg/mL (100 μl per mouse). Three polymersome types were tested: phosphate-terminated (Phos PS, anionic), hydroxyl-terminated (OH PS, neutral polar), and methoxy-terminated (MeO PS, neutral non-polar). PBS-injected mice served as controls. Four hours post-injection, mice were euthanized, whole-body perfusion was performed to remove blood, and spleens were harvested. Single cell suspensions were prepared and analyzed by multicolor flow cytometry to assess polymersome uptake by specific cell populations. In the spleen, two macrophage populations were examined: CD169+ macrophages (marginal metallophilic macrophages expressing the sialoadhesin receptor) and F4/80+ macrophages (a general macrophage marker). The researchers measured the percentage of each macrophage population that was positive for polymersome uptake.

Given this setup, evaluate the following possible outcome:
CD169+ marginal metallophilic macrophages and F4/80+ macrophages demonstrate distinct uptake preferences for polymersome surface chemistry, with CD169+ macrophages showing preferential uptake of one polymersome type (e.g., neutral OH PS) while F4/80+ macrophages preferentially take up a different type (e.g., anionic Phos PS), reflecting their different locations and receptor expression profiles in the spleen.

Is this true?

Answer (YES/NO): YES